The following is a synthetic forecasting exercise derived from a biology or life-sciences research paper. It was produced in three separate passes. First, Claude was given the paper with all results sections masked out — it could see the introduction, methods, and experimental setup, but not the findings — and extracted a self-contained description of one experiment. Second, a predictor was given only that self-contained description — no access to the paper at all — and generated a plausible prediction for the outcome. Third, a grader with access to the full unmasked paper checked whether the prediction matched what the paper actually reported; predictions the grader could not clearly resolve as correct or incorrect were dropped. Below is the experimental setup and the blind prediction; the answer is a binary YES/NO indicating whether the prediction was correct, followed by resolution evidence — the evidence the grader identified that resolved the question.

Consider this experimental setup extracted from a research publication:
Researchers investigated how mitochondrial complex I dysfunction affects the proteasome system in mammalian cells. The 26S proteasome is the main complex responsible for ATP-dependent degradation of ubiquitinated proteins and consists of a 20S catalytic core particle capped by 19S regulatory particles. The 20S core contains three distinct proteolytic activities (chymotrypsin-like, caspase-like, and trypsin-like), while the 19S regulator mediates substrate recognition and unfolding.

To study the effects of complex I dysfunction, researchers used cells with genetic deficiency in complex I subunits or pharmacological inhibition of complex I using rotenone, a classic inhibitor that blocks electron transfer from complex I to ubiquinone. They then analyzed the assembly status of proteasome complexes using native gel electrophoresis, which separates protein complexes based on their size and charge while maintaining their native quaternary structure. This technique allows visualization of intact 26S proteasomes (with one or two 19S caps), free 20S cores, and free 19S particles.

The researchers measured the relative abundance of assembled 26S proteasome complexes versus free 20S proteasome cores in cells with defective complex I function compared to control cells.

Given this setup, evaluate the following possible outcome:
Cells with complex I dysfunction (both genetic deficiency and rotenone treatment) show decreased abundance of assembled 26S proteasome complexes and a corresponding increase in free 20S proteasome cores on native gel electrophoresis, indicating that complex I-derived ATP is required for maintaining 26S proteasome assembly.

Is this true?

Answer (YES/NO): NO